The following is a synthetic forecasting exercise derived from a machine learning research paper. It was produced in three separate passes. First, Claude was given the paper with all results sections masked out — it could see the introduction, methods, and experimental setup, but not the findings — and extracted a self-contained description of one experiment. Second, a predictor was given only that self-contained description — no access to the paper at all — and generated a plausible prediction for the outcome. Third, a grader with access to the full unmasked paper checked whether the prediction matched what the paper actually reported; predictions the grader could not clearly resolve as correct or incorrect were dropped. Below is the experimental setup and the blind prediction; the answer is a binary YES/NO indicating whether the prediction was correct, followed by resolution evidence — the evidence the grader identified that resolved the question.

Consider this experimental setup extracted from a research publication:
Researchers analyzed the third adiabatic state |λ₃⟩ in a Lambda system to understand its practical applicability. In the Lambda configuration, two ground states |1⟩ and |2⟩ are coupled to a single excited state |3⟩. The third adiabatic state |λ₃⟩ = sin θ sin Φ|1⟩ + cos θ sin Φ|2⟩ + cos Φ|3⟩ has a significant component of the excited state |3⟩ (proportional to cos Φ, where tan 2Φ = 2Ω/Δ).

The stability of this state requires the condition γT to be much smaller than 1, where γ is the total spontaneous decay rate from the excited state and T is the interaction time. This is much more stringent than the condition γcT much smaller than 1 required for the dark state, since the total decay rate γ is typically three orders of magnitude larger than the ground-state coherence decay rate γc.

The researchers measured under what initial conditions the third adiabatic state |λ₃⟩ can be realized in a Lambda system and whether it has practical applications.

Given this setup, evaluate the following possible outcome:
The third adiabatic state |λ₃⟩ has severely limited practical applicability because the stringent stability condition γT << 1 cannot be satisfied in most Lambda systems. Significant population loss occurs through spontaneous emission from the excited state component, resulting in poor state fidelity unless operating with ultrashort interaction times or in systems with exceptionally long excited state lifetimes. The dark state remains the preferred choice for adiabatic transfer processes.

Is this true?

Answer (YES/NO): YES